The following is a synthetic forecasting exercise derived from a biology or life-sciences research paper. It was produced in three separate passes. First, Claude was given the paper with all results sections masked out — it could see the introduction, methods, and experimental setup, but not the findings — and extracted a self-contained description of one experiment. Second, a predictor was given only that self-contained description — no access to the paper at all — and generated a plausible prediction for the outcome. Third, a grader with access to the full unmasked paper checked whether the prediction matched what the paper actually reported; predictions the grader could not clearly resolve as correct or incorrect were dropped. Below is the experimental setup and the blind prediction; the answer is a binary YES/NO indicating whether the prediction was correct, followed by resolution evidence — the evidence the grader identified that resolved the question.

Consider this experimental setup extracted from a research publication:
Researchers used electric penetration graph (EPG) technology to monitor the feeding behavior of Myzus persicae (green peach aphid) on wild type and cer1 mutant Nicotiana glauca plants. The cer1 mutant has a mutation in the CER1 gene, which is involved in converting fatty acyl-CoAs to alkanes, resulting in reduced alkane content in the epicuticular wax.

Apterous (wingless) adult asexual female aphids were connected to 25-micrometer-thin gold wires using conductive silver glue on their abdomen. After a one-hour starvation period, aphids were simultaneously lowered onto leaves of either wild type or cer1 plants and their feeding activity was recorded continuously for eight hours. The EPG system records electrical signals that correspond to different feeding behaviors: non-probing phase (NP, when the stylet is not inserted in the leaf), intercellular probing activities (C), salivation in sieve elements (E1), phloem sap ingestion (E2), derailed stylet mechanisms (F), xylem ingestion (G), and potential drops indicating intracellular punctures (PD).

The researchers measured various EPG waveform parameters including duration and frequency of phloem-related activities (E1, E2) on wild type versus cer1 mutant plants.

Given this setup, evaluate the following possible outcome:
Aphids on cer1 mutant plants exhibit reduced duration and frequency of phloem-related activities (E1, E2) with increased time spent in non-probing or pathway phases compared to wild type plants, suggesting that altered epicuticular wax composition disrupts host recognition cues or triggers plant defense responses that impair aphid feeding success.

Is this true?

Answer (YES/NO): NO